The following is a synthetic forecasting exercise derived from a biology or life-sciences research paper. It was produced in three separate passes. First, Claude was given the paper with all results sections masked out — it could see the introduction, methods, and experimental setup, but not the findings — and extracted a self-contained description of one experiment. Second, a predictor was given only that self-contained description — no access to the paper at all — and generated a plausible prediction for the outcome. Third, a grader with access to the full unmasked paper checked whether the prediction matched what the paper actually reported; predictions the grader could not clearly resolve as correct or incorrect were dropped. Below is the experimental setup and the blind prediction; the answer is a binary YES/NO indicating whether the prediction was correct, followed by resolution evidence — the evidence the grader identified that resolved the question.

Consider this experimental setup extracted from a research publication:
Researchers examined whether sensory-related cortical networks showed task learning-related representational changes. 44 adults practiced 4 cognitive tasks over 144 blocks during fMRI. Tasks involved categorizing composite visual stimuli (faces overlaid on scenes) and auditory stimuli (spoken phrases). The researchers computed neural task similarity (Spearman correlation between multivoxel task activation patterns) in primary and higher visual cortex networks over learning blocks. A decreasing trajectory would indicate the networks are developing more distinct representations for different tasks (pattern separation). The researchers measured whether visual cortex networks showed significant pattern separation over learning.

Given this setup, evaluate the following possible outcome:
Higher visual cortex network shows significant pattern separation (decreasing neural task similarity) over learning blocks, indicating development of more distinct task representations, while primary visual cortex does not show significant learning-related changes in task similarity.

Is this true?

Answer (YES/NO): NO